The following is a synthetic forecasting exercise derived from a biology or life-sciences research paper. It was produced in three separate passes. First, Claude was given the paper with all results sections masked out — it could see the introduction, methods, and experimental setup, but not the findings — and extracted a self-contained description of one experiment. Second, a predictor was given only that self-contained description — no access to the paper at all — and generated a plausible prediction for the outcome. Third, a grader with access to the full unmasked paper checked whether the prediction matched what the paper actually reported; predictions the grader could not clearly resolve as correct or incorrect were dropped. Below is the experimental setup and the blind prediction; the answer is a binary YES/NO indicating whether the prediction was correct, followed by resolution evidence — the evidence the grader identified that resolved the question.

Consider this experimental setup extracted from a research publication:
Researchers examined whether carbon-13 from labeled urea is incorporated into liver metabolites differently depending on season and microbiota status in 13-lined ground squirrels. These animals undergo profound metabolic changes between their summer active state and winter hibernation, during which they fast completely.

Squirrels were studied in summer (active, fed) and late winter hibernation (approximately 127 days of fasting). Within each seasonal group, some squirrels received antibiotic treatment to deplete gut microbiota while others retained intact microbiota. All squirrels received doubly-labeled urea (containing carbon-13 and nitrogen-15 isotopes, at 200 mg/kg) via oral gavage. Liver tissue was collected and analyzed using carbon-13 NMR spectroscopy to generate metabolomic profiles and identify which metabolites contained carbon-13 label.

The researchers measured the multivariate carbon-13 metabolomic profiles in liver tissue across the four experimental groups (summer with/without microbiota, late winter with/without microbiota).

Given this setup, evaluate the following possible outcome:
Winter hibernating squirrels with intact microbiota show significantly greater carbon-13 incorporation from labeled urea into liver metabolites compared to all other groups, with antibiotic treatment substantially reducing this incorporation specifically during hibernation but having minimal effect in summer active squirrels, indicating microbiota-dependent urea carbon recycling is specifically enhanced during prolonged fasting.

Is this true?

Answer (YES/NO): NO